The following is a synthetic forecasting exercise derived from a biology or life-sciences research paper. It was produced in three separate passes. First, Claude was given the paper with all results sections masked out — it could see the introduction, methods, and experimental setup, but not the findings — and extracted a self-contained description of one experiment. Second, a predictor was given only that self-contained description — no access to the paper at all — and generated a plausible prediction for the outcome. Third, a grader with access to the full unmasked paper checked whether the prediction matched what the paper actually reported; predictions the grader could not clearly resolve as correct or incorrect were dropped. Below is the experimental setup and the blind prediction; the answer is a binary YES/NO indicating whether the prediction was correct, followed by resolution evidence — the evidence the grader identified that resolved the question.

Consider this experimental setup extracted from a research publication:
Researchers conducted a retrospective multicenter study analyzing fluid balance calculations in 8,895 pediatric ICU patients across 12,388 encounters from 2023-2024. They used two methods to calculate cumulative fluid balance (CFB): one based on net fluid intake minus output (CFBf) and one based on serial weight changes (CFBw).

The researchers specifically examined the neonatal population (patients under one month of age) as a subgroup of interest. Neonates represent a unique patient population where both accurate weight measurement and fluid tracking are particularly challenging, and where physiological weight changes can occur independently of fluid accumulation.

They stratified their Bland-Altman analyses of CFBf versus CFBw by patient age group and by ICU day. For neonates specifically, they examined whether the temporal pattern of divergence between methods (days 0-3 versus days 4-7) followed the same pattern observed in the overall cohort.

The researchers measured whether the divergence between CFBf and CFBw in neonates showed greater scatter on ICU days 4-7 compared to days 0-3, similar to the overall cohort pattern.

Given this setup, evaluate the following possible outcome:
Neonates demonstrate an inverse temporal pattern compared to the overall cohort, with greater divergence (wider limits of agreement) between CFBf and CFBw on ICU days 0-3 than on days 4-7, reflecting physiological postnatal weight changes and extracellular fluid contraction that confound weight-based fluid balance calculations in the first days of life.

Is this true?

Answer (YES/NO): NO